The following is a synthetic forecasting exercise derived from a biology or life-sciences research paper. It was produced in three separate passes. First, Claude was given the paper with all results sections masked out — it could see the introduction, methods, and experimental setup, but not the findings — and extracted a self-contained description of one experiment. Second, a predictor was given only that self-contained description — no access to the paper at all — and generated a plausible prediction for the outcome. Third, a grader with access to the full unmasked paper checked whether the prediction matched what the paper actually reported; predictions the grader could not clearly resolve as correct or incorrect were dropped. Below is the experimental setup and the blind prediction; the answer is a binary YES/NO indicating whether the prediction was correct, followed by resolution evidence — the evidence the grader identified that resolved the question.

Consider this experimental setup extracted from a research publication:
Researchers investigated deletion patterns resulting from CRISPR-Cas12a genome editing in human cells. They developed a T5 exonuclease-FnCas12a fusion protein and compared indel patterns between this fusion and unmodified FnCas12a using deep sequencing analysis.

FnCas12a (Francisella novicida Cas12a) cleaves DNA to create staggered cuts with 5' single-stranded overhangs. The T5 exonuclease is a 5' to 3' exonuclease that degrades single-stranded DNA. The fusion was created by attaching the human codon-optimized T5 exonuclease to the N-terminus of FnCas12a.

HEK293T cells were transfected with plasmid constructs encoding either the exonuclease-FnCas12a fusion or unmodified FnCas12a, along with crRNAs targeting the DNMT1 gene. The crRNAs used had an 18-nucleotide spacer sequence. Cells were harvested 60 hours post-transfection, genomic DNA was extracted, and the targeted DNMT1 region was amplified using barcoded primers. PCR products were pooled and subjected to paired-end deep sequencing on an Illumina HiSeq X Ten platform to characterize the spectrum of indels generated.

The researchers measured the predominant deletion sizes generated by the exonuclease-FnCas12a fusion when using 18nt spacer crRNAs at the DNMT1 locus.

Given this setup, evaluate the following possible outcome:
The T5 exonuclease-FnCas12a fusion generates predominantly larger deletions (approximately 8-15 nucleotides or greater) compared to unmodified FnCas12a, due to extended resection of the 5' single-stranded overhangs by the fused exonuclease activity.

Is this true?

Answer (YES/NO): NO